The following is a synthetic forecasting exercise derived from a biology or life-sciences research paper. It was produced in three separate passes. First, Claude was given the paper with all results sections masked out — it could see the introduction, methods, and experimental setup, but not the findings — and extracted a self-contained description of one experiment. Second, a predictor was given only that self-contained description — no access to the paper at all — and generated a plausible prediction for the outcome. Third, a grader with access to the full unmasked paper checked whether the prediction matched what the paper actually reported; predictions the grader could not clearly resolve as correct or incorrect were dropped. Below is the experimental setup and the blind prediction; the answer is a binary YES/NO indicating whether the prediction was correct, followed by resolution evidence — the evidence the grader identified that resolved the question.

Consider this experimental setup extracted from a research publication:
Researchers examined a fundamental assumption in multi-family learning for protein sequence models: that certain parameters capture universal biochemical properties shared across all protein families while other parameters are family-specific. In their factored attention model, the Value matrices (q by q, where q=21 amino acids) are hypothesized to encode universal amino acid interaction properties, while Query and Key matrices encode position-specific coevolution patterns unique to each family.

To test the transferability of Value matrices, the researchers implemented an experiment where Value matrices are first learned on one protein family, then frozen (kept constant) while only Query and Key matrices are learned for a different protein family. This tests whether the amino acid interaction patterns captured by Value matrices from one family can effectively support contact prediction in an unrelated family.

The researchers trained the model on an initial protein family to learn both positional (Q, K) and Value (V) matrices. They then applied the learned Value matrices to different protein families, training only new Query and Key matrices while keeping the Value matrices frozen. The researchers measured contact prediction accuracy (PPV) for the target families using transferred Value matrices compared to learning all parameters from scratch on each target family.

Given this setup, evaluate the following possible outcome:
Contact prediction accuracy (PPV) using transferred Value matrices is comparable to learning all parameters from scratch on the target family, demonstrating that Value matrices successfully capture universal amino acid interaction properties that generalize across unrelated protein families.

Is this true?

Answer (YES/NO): YES